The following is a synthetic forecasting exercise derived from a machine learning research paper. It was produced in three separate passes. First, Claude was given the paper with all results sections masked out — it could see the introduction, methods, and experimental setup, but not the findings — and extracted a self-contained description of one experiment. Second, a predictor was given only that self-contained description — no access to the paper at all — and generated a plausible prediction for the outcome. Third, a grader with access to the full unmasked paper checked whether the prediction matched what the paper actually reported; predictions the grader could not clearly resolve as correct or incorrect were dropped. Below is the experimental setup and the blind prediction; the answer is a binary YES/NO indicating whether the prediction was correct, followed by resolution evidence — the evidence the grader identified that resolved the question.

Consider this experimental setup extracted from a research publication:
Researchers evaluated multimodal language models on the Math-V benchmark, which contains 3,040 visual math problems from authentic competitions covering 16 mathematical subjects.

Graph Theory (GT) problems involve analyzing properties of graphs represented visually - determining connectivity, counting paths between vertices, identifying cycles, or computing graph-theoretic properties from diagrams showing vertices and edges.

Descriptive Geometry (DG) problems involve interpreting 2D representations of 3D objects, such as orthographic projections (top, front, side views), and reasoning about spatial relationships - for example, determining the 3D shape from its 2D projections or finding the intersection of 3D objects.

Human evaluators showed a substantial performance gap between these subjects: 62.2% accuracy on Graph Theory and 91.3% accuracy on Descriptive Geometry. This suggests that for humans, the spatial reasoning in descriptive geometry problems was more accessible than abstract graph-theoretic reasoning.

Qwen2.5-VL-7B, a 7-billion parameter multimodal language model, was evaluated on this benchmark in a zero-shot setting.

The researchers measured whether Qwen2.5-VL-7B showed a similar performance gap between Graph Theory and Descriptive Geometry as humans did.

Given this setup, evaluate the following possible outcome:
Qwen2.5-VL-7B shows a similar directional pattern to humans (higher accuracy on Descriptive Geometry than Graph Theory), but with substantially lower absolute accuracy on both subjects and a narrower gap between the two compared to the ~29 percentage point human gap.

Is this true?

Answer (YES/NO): YES